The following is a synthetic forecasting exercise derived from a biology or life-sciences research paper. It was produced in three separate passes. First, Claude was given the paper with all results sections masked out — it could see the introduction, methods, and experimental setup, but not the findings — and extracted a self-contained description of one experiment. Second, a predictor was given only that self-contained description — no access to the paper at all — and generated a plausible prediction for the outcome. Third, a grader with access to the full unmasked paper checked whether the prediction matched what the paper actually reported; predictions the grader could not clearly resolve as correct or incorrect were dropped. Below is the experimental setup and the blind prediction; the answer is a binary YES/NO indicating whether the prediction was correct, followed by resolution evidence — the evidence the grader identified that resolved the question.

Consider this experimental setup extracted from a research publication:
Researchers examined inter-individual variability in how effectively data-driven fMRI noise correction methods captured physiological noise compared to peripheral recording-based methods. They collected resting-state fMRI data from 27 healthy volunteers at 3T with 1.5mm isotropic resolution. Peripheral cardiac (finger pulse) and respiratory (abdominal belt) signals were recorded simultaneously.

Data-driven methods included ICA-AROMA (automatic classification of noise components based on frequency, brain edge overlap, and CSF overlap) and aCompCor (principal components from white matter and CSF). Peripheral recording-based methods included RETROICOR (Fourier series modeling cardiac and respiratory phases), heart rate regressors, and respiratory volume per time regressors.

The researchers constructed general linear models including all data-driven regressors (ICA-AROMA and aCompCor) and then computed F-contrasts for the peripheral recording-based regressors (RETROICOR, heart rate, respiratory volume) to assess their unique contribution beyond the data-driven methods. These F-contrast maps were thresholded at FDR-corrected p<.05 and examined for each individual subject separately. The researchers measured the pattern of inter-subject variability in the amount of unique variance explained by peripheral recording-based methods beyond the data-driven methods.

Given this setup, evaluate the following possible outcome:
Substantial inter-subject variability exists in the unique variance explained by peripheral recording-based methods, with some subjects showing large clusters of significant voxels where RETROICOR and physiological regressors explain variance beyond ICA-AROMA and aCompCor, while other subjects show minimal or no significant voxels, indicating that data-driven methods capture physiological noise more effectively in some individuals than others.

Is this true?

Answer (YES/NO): YES